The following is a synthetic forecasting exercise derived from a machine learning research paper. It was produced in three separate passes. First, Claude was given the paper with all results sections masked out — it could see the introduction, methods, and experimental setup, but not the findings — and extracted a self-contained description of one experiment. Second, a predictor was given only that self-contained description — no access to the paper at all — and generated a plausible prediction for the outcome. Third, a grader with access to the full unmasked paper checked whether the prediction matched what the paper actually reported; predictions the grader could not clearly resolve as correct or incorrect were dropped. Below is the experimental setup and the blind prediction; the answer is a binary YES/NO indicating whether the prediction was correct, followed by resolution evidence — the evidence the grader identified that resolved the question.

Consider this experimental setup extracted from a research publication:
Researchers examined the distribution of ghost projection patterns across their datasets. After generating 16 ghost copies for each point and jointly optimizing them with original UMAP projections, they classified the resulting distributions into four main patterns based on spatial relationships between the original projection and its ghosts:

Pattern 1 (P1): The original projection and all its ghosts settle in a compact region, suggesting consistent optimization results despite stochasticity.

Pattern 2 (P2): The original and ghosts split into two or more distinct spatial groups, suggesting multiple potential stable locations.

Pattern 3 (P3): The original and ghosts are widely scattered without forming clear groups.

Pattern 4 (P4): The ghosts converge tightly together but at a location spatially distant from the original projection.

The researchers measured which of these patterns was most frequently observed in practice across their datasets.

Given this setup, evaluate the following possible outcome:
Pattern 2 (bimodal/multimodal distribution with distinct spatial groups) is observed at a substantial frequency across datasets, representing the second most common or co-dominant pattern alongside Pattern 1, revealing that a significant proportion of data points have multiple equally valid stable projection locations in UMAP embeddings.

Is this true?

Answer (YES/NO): NO